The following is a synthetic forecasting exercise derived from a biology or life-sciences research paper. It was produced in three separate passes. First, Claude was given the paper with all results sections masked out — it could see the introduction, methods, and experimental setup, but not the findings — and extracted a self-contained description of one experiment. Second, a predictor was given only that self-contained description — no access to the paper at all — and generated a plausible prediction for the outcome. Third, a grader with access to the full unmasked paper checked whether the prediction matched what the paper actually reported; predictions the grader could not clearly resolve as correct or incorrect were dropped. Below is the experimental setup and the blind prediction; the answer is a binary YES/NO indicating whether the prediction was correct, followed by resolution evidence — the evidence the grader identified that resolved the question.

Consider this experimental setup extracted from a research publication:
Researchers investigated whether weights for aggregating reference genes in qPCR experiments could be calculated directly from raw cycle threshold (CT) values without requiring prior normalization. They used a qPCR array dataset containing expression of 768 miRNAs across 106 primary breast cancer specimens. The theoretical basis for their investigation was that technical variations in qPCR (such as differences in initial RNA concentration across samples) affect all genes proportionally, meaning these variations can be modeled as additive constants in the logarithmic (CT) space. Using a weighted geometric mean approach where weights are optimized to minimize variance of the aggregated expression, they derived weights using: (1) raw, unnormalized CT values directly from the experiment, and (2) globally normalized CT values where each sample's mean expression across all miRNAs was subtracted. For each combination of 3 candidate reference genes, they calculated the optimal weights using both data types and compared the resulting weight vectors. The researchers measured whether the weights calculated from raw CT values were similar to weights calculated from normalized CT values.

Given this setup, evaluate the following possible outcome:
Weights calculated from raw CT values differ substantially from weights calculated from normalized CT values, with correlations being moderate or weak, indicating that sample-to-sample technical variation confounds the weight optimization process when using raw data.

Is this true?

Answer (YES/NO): NO